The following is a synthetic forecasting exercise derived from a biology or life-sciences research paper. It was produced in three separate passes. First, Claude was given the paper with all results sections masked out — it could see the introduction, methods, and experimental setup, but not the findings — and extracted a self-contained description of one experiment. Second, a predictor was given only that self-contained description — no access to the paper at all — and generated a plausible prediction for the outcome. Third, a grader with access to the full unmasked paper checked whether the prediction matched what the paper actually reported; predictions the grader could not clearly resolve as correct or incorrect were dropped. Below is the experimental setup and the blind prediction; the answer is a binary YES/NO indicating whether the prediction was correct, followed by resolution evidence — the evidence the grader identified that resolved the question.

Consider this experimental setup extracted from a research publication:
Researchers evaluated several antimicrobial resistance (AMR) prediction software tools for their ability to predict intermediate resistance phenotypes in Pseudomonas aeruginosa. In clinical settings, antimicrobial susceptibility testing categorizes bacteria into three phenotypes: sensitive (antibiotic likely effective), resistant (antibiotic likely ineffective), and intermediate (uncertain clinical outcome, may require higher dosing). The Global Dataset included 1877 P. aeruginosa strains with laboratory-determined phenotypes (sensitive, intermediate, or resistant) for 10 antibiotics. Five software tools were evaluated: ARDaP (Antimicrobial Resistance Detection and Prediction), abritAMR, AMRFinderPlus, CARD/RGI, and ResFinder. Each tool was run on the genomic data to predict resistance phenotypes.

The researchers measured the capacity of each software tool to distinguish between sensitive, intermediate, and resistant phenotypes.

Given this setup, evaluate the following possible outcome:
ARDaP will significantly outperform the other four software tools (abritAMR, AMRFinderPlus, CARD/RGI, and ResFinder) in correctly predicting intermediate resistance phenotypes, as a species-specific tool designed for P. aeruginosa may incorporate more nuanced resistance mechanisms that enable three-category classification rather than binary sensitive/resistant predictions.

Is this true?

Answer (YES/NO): YES